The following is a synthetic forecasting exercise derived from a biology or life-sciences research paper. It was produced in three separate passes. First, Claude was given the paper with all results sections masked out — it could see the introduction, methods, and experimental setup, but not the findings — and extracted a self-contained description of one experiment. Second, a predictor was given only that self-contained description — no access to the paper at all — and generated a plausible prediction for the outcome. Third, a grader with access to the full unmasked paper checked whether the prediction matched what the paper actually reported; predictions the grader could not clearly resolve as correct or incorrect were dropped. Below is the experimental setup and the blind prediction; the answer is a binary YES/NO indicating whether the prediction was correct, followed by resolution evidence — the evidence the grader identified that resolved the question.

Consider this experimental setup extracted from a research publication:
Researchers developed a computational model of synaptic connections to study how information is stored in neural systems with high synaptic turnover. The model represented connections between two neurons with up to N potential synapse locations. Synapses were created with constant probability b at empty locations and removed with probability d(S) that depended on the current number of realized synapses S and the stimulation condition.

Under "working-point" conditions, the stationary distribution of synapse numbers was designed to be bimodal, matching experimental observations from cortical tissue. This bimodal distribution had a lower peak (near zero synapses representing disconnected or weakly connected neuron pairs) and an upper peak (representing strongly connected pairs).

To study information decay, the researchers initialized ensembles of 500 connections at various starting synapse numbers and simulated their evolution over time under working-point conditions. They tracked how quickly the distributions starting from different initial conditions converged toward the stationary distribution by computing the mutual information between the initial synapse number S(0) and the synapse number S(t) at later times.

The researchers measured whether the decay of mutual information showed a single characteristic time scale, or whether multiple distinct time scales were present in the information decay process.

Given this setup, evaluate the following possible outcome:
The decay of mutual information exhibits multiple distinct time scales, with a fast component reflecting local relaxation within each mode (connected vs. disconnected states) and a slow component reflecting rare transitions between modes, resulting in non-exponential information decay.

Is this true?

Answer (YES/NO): YES